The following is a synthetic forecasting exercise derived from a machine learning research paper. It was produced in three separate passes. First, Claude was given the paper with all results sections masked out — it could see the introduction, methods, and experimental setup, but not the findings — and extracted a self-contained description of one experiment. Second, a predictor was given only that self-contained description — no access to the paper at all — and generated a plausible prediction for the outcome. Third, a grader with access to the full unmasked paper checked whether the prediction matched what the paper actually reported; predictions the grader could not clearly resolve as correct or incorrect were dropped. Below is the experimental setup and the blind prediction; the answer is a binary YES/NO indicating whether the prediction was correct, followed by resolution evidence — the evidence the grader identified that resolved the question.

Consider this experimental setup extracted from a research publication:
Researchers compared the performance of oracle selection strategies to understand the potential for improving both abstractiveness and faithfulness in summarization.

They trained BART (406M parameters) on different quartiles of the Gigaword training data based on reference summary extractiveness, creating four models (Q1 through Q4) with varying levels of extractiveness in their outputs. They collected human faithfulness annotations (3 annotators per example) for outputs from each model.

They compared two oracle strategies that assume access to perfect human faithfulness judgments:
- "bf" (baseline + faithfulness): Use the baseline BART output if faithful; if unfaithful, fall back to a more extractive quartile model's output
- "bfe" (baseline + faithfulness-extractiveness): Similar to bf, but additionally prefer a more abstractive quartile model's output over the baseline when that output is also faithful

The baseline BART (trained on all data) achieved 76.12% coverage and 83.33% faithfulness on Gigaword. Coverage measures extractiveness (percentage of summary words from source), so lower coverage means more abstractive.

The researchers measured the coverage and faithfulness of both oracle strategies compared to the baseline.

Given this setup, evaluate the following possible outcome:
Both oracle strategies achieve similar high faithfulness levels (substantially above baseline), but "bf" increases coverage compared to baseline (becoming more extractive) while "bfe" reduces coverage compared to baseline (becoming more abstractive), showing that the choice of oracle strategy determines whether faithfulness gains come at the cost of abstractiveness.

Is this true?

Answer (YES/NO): YES